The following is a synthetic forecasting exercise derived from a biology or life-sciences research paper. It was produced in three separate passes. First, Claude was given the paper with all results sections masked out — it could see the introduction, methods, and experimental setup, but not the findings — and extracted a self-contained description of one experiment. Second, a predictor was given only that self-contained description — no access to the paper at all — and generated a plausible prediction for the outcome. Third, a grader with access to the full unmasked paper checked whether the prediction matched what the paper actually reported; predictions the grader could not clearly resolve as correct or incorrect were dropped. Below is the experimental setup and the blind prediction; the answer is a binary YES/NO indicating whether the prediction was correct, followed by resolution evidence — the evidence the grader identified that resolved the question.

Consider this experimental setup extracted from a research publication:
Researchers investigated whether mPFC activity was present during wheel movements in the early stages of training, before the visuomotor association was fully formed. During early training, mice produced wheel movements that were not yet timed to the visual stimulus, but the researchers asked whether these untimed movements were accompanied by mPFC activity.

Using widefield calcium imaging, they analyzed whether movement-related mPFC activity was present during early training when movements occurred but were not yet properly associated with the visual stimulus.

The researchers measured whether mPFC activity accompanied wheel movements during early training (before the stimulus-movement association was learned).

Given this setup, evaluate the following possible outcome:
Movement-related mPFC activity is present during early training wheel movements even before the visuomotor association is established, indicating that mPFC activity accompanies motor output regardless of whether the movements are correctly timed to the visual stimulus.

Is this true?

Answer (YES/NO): YES